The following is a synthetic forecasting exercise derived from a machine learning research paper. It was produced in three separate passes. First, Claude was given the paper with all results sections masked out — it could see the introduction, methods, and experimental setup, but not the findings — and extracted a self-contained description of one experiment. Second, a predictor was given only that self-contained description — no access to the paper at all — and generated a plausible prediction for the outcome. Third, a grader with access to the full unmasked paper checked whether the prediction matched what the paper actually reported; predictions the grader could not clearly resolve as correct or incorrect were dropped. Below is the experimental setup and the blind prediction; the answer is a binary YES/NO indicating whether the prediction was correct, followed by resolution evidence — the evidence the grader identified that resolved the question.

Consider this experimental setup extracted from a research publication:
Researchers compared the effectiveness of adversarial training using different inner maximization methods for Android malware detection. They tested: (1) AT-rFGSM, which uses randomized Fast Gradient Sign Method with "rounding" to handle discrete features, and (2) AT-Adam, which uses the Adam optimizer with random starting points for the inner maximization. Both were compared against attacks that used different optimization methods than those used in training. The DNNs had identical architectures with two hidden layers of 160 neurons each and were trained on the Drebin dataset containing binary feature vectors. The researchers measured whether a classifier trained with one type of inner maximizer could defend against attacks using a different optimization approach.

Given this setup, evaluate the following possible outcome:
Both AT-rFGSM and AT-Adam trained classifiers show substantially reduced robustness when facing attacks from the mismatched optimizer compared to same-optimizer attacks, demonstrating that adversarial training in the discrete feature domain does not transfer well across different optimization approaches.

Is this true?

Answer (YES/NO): NO